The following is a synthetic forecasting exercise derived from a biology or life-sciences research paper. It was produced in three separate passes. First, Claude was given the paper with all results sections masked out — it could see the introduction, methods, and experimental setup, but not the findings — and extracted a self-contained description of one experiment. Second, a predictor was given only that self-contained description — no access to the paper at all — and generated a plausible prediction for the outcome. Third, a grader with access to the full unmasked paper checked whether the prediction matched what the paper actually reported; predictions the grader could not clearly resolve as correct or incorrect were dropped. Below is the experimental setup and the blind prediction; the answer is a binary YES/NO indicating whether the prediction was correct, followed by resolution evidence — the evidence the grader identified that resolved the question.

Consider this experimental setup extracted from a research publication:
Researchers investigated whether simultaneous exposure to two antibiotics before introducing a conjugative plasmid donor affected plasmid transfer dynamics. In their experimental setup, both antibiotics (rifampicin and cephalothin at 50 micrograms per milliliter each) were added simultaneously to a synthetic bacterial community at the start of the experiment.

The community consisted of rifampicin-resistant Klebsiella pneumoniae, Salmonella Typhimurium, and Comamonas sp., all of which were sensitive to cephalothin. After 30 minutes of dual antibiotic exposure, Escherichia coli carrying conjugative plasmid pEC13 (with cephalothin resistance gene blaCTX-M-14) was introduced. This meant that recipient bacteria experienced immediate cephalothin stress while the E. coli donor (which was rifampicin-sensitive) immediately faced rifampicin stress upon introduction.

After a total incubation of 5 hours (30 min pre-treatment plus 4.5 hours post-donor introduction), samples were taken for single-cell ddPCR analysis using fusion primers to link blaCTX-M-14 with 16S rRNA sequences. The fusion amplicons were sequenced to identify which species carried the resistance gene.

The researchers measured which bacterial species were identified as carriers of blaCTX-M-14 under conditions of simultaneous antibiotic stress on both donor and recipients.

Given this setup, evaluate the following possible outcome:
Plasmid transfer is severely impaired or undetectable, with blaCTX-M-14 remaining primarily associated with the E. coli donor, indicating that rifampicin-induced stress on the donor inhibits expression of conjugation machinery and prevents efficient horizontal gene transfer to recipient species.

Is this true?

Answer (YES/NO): NO